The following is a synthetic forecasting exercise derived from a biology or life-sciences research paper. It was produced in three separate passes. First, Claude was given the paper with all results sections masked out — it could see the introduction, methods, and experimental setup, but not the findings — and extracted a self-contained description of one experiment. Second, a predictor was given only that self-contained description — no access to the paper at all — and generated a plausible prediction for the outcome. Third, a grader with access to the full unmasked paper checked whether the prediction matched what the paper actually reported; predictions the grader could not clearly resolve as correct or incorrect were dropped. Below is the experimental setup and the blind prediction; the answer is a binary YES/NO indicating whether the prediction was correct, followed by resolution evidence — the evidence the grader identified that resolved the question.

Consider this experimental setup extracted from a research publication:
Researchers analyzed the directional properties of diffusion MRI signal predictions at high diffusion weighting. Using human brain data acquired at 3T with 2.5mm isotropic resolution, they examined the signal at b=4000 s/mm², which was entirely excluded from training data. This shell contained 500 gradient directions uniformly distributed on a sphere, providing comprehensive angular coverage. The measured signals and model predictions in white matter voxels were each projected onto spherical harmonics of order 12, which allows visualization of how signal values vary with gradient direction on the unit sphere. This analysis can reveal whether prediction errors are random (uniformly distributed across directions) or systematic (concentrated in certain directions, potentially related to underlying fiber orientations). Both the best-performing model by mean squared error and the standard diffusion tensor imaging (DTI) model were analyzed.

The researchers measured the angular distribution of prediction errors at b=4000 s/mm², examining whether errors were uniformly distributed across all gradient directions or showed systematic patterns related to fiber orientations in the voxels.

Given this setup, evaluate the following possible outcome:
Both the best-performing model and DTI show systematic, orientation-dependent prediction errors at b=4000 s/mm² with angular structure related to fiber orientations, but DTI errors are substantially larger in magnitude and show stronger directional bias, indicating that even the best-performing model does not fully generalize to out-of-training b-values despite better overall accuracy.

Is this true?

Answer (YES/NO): YES